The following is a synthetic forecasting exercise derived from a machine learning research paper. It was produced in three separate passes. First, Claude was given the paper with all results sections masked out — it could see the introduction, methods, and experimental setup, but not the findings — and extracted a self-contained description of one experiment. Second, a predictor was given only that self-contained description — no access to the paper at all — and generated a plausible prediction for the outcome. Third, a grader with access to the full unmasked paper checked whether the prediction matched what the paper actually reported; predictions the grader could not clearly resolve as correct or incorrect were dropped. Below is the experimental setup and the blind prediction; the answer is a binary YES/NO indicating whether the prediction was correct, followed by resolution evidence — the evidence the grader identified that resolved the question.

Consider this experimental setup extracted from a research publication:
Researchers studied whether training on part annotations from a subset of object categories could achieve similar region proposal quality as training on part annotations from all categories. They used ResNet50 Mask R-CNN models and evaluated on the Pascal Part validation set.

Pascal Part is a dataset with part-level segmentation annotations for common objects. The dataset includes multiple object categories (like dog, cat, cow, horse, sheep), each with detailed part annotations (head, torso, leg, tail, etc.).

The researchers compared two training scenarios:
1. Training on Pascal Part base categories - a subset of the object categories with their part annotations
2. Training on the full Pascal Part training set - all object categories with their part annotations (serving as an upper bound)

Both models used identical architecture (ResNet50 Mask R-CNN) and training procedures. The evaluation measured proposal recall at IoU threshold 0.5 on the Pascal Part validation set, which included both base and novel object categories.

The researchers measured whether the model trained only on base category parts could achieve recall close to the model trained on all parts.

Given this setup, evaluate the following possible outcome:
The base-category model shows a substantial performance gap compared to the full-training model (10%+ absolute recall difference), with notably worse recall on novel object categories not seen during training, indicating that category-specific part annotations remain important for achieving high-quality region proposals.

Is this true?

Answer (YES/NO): NO